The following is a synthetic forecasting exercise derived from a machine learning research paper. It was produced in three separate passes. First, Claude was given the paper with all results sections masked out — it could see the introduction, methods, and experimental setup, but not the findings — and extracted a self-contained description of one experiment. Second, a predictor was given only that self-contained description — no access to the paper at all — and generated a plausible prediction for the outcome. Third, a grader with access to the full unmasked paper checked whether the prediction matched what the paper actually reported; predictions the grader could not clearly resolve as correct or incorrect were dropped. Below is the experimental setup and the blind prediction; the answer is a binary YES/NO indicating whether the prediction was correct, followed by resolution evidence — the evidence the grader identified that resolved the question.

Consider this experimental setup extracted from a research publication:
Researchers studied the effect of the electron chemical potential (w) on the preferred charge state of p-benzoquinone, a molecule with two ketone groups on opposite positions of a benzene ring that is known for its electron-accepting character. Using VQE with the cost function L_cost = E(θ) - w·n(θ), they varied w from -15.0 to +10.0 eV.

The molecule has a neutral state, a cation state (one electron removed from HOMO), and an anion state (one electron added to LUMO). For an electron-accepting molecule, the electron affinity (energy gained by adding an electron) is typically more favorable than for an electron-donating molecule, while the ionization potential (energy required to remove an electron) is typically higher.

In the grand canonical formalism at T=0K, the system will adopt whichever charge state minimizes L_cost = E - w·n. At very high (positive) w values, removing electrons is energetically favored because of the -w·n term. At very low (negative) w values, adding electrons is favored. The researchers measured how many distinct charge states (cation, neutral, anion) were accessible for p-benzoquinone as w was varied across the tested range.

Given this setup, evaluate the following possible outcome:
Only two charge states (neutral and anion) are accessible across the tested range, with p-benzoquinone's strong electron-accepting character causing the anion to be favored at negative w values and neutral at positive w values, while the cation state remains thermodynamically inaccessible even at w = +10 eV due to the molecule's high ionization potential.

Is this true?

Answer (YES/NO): NO